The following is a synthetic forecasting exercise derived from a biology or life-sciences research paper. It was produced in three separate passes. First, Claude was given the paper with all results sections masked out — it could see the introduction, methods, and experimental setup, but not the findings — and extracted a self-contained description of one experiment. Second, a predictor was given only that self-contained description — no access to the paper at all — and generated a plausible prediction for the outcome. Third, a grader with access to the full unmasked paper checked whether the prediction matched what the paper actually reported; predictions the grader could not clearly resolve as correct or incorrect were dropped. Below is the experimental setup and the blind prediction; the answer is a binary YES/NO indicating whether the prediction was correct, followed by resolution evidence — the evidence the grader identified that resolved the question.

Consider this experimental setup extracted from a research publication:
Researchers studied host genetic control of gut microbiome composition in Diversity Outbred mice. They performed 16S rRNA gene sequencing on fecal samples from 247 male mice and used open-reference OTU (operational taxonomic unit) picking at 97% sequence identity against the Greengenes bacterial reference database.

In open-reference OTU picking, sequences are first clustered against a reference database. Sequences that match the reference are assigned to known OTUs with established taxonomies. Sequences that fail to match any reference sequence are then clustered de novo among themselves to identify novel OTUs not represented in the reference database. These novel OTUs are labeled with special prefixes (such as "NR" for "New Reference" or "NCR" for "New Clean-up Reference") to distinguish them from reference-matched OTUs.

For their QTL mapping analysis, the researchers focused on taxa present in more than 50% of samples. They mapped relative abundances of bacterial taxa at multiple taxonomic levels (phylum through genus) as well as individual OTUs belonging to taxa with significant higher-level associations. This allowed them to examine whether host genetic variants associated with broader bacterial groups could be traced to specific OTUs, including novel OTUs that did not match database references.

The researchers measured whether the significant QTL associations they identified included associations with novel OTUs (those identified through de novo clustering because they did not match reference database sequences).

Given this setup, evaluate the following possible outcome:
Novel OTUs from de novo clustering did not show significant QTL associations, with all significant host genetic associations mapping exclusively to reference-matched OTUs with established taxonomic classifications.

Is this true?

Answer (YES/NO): NO